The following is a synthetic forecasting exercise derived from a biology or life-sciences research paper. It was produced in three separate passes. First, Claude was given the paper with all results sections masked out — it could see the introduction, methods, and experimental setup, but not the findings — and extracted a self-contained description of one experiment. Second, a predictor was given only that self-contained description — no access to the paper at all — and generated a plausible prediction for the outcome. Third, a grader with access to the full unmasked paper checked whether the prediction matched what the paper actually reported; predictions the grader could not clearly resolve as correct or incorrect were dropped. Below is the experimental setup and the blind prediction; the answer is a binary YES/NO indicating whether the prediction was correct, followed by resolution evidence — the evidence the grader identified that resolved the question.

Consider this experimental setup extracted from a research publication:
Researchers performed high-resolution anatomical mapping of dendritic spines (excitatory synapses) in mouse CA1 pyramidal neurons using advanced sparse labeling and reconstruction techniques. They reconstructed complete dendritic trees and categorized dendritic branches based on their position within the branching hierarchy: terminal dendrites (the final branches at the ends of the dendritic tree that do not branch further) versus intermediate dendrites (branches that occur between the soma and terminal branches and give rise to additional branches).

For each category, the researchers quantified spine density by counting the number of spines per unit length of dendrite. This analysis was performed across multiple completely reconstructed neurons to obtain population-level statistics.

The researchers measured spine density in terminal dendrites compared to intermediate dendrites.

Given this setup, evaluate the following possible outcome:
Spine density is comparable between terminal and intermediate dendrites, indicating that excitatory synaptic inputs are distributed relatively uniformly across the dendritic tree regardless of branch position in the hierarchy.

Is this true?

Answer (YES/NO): NO